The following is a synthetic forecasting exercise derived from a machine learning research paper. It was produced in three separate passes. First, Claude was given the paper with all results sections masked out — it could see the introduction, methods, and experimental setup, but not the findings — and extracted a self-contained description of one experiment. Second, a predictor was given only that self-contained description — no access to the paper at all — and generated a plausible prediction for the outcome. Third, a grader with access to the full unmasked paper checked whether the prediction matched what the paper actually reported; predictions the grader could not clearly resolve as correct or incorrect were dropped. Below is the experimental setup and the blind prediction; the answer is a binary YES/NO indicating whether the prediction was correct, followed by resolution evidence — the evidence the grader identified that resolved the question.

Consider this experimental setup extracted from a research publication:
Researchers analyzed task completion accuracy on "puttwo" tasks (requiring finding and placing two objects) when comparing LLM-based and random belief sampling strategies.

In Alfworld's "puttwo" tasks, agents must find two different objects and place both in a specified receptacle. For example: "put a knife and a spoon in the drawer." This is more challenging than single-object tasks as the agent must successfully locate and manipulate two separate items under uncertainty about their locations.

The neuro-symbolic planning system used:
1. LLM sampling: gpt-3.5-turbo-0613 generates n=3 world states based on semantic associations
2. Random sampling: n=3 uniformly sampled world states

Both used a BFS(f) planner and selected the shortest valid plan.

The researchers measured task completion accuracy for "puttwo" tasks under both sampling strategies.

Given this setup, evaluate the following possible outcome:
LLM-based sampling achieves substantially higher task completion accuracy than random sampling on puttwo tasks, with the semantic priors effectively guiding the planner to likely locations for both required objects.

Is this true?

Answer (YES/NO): NO